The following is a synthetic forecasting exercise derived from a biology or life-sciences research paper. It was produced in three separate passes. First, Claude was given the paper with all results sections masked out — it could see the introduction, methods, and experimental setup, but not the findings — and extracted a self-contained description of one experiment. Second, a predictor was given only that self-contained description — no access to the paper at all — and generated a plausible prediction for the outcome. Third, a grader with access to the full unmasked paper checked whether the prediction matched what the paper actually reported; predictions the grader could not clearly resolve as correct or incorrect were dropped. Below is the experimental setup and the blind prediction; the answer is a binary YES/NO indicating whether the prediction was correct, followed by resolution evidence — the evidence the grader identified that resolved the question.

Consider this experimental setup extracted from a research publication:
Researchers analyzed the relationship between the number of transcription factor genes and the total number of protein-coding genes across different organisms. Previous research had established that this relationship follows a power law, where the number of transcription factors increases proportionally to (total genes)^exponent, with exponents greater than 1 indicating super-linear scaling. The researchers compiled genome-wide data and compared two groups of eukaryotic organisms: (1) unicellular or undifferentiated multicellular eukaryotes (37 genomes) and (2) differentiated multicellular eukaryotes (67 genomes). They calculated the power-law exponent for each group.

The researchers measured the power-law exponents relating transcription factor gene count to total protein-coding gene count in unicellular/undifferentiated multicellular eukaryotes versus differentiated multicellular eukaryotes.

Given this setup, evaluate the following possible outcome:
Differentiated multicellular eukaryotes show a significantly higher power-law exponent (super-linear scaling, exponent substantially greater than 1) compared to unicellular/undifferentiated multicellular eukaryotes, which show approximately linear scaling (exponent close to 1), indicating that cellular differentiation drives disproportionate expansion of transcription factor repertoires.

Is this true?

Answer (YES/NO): NO